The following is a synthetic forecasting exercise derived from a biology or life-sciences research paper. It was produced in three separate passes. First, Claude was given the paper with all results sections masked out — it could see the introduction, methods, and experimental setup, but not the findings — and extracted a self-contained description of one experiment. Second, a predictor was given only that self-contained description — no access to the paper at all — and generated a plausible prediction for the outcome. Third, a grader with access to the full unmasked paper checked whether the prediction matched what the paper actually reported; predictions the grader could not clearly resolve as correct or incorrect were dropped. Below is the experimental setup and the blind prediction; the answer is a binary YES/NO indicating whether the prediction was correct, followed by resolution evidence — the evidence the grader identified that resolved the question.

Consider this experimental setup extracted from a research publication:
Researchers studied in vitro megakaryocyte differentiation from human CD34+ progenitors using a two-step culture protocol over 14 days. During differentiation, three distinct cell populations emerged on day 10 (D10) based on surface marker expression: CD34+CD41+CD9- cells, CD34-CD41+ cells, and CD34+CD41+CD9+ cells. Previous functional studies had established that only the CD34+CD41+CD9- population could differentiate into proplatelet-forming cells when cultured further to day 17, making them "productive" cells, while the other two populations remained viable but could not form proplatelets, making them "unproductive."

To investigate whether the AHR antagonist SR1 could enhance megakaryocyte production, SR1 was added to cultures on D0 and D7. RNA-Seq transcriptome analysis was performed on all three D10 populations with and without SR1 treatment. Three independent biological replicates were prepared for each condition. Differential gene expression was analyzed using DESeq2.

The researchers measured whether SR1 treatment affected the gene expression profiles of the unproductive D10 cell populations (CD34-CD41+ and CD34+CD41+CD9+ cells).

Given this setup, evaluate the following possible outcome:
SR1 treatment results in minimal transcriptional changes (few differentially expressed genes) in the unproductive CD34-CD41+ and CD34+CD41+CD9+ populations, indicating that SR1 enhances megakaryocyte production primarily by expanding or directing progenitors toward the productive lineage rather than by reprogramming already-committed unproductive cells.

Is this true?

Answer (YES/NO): YES